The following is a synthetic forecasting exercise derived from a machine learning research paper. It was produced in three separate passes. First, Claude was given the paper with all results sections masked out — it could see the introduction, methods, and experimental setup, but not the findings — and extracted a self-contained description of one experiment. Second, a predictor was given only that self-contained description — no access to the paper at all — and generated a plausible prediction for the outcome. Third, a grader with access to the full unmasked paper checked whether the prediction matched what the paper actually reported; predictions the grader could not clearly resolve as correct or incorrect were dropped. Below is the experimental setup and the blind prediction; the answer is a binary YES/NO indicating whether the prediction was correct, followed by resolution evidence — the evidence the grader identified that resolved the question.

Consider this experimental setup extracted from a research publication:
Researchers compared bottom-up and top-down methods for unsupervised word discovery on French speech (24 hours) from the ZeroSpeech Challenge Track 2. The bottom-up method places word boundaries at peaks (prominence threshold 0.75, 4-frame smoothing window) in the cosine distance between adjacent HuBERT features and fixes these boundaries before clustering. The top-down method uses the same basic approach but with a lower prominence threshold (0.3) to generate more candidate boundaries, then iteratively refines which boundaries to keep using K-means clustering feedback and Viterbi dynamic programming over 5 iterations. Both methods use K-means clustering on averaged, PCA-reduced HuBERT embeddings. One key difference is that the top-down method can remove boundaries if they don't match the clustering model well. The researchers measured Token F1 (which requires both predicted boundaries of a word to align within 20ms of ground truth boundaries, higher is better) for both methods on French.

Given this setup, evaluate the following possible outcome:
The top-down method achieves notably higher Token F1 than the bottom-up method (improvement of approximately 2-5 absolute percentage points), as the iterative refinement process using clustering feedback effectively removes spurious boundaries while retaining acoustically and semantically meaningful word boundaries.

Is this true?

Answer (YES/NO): YES